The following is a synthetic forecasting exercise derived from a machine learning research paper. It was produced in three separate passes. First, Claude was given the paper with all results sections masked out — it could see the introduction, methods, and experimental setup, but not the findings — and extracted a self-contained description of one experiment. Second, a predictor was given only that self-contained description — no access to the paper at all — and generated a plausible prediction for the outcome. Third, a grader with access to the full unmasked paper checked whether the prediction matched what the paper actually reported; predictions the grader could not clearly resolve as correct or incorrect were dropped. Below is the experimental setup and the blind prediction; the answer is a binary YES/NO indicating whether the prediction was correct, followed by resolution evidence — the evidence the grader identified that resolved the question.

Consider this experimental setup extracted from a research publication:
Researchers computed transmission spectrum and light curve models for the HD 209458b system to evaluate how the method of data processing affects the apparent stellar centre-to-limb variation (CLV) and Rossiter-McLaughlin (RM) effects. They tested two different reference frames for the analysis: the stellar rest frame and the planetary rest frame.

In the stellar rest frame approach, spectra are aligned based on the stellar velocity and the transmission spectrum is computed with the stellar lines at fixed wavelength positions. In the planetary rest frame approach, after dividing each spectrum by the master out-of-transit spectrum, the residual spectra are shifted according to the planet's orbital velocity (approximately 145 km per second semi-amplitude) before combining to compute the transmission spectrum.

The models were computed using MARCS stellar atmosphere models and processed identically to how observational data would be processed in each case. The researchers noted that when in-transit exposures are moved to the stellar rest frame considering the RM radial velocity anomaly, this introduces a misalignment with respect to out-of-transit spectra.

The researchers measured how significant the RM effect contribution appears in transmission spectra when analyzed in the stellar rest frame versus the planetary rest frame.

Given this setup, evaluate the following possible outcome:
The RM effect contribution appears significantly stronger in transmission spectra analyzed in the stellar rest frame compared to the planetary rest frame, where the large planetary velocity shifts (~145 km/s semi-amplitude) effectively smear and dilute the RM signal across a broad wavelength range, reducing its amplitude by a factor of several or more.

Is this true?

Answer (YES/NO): NO